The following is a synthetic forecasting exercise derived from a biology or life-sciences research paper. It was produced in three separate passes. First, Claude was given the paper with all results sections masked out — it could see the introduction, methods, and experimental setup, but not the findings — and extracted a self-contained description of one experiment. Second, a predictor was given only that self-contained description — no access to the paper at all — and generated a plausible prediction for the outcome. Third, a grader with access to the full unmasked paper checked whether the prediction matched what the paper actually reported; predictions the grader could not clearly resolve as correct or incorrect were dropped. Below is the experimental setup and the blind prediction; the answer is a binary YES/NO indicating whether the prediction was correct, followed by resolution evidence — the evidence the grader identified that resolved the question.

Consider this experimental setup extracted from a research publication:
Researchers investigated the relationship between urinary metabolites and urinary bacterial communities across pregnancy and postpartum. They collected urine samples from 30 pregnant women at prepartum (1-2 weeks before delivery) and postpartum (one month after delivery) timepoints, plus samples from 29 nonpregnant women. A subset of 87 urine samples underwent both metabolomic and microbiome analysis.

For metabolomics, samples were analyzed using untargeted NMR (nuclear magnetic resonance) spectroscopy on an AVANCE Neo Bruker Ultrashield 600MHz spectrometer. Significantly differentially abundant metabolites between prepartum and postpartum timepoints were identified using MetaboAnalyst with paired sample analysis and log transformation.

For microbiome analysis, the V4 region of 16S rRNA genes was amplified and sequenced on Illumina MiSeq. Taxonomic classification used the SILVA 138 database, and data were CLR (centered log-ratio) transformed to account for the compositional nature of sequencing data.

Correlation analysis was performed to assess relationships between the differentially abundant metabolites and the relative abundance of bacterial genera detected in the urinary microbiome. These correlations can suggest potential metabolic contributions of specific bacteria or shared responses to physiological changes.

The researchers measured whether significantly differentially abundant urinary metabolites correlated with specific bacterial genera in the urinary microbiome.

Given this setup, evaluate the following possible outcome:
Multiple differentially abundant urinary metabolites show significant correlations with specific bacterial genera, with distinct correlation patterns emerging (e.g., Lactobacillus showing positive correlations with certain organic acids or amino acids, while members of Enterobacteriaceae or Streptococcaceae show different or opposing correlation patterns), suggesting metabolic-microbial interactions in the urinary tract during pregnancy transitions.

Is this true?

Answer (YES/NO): YES